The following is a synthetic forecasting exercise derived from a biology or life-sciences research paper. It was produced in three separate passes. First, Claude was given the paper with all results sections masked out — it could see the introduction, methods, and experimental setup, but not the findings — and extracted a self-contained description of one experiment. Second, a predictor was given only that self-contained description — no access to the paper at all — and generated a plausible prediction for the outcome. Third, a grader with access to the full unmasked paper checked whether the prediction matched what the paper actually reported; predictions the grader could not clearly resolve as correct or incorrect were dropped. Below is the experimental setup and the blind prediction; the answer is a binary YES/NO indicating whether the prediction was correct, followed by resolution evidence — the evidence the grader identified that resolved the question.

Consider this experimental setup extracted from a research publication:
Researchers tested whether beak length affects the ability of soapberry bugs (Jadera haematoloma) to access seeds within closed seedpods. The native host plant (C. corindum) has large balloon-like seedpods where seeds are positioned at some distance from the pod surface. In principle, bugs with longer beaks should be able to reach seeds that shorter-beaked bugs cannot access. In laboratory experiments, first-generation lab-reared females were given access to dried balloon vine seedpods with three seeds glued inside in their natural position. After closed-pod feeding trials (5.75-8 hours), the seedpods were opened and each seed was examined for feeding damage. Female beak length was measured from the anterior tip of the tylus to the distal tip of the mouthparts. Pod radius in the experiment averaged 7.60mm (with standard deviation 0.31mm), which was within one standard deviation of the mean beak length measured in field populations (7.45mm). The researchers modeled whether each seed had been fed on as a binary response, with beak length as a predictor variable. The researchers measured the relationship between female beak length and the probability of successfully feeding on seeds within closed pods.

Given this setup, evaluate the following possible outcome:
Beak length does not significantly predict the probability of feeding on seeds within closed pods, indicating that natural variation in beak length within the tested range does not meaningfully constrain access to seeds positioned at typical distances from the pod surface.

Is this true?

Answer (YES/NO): NO